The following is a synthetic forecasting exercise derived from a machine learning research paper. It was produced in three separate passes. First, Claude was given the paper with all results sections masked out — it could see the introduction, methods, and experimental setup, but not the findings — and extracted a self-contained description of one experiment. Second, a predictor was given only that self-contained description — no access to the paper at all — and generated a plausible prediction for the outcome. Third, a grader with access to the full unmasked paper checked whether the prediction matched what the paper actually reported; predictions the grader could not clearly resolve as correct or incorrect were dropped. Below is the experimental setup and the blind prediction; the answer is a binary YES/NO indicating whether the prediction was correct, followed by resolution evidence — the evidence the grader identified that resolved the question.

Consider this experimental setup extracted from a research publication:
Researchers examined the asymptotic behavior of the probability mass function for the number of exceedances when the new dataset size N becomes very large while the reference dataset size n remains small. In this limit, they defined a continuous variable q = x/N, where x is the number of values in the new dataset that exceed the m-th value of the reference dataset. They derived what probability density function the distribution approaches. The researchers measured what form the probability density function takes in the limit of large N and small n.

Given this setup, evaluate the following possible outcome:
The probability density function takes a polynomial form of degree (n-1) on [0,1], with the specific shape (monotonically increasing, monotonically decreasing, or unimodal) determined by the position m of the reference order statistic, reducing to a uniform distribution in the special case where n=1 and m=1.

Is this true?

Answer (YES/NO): YES